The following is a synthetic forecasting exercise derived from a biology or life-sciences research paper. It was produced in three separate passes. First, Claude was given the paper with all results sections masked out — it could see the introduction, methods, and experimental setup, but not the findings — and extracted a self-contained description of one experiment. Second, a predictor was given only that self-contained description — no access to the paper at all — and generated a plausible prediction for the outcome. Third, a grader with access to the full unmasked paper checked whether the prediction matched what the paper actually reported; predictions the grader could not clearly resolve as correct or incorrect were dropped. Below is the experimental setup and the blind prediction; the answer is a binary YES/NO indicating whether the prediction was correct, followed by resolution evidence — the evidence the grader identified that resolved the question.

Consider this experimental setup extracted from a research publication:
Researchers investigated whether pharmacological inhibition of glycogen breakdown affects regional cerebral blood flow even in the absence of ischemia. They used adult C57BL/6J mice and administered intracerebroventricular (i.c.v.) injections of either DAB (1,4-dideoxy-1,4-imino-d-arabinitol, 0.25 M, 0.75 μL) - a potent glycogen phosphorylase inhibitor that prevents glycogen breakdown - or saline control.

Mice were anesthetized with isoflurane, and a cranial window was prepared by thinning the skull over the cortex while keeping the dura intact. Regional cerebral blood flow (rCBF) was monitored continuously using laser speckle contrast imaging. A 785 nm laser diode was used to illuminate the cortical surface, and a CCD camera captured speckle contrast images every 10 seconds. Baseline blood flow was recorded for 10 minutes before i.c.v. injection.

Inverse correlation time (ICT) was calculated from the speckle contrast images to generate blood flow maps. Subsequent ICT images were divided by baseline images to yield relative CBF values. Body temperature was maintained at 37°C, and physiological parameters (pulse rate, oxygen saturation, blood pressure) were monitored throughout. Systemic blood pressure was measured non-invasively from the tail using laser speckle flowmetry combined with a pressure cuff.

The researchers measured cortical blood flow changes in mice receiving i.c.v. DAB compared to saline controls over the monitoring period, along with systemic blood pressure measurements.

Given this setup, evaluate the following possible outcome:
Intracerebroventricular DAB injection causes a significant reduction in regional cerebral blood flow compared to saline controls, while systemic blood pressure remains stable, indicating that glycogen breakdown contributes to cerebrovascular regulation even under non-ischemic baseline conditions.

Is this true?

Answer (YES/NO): YES